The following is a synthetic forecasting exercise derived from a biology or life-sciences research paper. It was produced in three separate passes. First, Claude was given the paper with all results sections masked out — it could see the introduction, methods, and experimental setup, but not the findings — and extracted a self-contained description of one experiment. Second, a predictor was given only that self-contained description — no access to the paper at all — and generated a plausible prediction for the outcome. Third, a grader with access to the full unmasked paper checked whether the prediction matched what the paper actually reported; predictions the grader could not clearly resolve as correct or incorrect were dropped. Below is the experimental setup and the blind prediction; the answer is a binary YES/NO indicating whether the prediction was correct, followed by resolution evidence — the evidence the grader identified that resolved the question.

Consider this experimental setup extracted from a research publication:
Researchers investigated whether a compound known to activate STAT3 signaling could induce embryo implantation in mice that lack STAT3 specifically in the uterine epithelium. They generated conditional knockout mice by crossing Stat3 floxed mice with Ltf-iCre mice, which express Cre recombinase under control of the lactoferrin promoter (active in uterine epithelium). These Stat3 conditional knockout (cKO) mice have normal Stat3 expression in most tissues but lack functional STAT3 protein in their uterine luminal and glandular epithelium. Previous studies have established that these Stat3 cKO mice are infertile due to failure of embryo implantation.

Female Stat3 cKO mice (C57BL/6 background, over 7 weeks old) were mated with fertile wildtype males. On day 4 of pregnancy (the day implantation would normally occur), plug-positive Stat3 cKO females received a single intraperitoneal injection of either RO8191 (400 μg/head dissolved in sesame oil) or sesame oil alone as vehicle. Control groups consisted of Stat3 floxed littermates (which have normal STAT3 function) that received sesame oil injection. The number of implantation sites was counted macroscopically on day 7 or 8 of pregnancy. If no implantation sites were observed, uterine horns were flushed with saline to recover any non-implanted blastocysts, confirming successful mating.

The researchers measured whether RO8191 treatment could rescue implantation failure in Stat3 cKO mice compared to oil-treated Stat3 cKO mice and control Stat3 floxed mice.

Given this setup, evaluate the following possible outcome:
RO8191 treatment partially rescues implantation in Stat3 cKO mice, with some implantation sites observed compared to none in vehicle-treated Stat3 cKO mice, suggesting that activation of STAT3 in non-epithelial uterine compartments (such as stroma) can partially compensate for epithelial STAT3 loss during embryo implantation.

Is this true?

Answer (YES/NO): YES